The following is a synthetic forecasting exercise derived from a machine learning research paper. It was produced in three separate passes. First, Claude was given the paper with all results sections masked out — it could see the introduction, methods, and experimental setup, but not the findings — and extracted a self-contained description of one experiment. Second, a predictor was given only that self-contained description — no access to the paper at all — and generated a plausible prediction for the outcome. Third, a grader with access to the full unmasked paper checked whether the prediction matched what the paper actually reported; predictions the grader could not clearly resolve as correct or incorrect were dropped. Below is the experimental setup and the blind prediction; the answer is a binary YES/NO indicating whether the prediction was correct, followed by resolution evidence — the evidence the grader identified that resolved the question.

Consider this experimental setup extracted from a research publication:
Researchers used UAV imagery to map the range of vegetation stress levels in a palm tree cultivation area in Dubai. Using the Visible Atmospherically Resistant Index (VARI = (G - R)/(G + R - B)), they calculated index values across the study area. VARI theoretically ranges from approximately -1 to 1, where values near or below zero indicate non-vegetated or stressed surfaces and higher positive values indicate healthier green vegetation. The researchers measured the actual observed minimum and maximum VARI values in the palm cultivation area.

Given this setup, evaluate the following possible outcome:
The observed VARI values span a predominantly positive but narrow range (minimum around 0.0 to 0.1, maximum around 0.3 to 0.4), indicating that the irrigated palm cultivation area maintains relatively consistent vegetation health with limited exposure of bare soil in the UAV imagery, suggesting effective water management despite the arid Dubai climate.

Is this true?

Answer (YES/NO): NO